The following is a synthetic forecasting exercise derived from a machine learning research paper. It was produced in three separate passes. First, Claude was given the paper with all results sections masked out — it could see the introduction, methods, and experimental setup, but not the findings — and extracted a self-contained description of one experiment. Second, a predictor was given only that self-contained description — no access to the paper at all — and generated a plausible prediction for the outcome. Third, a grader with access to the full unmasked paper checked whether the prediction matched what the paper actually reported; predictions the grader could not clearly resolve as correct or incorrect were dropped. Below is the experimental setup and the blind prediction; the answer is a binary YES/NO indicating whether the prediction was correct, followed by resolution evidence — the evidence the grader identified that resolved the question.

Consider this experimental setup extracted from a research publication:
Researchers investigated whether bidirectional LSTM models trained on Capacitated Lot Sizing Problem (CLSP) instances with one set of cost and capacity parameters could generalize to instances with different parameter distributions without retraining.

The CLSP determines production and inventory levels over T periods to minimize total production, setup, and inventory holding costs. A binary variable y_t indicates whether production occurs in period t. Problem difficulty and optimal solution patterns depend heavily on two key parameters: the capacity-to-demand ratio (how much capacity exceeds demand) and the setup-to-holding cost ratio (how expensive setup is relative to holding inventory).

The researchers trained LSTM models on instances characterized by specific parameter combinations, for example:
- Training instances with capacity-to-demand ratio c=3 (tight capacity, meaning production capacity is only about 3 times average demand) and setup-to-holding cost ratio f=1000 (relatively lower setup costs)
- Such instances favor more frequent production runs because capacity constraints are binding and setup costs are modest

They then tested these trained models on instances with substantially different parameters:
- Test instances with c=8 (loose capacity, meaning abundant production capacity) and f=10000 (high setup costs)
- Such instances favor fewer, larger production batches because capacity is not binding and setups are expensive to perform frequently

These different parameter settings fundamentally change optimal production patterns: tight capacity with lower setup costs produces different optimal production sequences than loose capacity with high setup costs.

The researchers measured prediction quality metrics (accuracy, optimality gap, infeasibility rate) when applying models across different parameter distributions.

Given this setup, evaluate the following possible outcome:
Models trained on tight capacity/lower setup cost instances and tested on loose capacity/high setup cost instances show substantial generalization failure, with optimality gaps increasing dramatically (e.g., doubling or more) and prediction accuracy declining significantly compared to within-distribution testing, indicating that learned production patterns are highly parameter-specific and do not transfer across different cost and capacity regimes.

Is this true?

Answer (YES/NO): YES